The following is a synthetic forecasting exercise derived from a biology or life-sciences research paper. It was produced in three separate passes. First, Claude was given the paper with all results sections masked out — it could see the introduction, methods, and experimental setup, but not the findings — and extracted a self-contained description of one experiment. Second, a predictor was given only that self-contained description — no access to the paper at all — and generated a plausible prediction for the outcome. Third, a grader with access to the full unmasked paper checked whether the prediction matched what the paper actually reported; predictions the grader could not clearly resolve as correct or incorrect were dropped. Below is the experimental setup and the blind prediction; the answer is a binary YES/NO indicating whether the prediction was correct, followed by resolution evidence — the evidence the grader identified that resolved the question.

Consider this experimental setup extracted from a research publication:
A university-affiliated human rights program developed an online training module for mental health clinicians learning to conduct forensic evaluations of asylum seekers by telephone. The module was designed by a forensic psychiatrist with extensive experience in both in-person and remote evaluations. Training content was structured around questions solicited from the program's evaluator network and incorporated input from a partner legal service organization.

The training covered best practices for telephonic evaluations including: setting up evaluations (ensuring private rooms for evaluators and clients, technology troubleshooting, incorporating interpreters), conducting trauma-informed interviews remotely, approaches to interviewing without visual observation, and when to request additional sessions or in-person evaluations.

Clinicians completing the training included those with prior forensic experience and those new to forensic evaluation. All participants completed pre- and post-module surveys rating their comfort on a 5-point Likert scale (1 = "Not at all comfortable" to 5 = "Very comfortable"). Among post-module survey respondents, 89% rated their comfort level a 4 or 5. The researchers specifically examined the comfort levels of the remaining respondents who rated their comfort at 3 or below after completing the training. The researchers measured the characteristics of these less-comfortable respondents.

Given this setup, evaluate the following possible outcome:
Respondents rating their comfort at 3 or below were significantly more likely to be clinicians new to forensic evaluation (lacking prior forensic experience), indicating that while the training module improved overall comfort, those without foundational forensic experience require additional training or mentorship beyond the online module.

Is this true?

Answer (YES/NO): YES